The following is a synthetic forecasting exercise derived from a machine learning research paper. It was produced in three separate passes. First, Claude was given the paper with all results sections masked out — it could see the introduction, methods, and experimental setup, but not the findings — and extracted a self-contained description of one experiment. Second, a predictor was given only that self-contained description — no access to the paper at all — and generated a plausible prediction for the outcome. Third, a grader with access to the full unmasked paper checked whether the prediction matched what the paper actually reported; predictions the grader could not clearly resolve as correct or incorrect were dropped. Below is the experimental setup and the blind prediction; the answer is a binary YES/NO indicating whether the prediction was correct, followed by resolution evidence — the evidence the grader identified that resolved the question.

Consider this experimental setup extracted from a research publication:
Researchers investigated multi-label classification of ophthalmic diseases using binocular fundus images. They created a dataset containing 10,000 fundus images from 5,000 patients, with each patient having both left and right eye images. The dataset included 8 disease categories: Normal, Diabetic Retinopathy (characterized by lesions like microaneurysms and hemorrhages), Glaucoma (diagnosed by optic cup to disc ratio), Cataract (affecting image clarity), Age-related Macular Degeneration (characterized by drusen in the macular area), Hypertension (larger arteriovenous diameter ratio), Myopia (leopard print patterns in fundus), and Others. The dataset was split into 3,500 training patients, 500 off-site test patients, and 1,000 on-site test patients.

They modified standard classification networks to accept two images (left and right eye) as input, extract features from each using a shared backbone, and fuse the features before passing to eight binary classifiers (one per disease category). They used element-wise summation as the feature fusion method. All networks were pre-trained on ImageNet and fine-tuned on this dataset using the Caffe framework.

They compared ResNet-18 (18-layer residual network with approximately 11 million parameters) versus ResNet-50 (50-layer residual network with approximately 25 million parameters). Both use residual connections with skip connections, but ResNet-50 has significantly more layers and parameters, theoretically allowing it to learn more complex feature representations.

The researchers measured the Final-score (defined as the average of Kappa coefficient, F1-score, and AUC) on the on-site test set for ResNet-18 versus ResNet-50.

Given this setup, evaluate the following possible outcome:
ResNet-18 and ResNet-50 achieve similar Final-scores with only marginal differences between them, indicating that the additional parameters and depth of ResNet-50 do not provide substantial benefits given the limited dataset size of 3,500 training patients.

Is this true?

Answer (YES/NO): NO